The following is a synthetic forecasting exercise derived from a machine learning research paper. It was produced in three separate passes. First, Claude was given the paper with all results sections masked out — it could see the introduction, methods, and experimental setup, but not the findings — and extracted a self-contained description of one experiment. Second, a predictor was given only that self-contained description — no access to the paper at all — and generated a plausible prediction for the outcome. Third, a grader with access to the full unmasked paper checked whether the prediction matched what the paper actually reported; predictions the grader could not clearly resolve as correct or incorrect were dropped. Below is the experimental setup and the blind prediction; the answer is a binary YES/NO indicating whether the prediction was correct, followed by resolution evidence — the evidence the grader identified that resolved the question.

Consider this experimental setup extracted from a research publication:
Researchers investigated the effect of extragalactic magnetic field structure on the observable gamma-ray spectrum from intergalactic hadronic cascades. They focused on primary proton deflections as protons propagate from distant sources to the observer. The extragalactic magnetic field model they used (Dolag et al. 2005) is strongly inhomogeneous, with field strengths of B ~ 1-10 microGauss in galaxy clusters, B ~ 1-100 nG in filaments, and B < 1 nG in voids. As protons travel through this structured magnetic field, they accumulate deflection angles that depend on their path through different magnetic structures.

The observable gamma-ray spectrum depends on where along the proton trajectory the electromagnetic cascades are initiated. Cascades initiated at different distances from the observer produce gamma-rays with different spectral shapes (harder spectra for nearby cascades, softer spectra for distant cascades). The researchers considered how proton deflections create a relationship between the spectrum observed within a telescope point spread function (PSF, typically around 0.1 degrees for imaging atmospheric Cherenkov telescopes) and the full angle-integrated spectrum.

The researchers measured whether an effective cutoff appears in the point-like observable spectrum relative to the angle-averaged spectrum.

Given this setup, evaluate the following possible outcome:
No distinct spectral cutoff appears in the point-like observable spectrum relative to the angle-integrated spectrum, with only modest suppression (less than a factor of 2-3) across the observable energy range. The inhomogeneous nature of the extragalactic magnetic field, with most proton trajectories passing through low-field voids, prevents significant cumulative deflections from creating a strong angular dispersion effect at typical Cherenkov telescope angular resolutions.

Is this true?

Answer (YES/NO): NO